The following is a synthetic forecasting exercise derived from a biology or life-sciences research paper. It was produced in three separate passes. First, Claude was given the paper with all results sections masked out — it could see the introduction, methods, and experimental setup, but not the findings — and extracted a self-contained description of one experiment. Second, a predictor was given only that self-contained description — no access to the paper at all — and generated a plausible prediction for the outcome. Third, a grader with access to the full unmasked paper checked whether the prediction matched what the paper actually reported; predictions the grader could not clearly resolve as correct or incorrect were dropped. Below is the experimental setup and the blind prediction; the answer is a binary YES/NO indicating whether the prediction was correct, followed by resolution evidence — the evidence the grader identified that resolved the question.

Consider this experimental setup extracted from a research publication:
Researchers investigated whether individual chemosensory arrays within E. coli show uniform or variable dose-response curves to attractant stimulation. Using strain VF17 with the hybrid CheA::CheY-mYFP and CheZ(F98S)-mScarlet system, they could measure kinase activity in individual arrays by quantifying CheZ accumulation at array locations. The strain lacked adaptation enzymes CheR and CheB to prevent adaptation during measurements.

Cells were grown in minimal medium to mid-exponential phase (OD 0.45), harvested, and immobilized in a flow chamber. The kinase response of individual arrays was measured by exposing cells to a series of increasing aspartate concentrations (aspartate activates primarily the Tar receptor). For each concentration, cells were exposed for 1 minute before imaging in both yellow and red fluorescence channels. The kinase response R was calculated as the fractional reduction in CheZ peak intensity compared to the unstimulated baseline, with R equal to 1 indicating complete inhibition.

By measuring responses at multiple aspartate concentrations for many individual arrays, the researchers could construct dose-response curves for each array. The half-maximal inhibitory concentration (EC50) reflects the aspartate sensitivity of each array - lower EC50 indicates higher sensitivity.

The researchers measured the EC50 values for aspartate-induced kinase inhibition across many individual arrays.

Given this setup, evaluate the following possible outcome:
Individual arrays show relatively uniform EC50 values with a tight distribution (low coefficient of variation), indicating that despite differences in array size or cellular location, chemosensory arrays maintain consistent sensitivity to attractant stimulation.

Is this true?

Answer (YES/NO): NO